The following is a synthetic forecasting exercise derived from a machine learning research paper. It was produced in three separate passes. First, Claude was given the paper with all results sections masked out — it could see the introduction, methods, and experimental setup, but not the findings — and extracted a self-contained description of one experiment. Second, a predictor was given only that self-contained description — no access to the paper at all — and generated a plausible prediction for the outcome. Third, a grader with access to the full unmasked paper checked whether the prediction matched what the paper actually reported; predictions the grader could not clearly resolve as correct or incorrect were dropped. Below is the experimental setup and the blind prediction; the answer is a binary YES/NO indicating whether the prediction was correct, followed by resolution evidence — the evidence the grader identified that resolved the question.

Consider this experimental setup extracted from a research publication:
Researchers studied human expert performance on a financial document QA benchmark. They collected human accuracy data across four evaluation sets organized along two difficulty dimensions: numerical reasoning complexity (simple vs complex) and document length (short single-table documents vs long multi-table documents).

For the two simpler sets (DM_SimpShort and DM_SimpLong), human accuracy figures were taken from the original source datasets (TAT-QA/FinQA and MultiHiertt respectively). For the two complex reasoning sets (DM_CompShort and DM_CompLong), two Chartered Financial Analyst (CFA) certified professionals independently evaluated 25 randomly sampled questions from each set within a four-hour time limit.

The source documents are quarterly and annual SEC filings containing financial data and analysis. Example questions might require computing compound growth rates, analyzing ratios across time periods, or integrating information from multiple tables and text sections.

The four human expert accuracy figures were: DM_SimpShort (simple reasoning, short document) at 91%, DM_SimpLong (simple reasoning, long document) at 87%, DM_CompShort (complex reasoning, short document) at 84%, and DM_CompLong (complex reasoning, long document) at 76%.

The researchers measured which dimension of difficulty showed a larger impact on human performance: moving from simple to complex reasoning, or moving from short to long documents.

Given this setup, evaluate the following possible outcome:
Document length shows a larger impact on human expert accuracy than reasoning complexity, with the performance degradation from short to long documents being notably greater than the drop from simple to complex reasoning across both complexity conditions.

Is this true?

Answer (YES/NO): NO